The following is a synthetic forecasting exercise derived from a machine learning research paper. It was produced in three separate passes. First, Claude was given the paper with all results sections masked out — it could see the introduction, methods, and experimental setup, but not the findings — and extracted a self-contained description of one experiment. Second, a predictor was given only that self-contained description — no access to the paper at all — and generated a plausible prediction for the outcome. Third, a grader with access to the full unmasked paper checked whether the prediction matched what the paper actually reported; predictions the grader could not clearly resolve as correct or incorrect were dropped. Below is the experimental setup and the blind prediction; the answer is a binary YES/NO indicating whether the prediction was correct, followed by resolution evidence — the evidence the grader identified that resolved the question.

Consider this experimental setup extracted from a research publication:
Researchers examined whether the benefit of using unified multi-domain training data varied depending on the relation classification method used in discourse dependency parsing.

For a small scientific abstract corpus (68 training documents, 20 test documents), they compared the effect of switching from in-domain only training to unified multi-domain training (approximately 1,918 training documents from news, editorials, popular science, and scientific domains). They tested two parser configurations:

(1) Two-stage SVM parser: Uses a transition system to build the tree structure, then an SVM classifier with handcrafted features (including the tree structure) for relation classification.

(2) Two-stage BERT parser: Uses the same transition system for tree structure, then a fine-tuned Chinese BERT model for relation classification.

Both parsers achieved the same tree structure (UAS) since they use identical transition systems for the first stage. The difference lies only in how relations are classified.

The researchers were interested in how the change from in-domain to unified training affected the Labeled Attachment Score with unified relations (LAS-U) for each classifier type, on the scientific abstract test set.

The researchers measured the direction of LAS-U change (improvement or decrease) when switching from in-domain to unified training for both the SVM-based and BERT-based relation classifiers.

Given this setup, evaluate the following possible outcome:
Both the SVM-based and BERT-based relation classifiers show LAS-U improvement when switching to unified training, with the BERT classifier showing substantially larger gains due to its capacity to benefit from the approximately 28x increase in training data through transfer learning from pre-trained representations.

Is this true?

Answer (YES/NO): NO